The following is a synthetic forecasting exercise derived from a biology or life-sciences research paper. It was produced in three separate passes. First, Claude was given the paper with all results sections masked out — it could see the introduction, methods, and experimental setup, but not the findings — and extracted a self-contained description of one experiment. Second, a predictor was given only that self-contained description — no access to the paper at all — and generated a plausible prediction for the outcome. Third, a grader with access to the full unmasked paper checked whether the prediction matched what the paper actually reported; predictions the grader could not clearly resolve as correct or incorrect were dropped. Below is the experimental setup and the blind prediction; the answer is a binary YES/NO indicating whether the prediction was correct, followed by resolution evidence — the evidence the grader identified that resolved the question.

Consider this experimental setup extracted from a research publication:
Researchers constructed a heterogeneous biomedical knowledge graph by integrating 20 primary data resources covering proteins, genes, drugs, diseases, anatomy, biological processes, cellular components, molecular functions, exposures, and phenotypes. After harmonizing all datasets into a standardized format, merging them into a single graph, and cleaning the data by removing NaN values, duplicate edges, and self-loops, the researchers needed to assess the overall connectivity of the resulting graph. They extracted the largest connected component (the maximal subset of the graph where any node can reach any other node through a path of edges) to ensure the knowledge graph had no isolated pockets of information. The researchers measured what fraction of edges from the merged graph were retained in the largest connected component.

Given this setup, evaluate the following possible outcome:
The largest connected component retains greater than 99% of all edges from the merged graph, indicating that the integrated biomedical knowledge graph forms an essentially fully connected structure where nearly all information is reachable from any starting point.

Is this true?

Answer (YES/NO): YES